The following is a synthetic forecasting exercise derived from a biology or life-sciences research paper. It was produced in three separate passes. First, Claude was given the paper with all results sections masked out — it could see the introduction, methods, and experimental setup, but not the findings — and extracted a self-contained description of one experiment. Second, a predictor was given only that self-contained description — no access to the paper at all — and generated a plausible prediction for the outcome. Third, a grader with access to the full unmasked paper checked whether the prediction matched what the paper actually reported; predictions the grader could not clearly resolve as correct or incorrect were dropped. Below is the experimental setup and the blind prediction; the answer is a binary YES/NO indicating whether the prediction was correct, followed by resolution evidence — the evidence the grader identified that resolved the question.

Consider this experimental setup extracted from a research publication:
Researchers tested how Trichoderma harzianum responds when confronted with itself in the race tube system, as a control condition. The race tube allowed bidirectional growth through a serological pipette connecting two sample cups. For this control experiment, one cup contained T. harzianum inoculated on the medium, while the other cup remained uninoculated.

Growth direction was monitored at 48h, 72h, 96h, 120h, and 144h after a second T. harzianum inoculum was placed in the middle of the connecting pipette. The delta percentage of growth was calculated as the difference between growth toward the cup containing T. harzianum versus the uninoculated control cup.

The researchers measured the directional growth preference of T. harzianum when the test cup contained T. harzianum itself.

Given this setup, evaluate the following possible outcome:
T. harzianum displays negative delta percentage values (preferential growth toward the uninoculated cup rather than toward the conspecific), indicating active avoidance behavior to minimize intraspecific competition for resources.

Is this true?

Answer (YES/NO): NO